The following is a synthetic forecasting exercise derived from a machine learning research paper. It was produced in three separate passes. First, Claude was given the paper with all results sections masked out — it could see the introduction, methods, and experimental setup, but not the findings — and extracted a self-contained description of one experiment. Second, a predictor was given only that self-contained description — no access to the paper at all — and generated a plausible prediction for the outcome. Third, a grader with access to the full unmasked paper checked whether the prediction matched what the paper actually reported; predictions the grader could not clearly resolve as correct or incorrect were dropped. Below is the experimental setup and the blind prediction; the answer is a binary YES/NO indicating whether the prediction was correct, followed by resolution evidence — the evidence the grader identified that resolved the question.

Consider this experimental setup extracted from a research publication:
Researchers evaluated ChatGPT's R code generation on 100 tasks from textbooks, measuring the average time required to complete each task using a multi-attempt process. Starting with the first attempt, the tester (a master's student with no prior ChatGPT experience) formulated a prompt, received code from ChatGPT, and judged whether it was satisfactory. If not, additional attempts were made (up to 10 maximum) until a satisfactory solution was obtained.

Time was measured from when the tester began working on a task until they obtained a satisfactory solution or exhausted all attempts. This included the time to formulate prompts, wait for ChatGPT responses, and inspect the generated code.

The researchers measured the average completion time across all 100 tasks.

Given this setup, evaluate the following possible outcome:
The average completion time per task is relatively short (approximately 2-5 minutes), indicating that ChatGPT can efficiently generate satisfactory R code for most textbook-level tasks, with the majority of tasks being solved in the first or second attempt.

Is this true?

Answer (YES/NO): NO